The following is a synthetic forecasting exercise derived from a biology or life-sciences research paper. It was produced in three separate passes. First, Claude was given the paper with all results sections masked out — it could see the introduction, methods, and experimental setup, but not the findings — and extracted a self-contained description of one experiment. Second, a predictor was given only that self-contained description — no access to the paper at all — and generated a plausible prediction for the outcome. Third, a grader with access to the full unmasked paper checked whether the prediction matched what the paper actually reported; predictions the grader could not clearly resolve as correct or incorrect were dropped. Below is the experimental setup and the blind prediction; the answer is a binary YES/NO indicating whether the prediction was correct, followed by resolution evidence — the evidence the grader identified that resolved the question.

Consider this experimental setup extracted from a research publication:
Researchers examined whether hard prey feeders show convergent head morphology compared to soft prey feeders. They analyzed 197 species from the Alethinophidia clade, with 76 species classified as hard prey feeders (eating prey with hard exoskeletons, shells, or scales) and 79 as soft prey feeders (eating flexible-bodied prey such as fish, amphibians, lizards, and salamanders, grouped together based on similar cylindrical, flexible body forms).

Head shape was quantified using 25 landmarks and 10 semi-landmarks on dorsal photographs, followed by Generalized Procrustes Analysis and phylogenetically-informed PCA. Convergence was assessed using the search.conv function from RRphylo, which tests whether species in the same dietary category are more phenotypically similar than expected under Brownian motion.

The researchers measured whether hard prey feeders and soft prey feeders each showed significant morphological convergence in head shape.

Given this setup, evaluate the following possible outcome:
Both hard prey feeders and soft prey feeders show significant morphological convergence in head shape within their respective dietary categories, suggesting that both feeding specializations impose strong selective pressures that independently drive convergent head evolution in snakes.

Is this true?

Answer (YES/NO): NO